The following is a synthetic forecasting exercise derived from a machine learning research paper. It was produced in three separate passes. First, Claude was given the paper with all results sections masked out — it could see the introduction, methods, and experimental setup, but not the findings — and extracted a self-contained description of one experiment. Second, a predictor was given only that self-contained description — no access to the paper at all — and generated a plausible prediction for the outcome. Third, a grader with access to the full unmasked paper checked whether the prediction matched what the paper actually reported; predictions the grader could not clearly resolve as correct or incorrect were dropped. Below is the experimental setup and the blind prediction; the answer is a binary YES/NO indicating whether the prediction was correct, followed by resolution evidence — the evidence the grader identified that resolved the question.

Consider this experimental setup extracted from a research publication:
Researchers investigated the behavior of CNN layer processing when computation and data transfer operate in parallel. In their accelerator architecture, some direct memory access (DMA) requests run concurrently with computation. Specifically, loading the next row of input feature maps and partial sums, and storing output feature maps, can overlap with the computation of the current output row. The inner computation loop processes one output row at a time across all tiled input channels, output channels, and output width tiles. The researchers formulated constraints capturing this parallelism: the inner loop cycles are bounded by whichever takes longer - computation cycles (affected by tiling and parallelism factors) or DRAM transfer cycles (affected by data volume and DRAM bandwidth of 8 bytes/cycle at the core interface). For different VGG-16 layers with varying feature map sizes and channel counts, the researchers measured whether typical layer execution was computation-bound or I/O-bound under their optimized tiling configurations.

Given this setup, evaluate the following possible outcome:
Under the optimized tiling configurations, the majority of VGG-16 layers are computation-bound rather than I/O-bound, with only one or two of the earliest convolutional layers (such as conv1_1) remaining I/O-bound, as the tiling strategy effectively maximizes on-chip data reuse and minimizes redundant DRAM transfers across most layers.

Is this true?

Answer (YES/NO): NO